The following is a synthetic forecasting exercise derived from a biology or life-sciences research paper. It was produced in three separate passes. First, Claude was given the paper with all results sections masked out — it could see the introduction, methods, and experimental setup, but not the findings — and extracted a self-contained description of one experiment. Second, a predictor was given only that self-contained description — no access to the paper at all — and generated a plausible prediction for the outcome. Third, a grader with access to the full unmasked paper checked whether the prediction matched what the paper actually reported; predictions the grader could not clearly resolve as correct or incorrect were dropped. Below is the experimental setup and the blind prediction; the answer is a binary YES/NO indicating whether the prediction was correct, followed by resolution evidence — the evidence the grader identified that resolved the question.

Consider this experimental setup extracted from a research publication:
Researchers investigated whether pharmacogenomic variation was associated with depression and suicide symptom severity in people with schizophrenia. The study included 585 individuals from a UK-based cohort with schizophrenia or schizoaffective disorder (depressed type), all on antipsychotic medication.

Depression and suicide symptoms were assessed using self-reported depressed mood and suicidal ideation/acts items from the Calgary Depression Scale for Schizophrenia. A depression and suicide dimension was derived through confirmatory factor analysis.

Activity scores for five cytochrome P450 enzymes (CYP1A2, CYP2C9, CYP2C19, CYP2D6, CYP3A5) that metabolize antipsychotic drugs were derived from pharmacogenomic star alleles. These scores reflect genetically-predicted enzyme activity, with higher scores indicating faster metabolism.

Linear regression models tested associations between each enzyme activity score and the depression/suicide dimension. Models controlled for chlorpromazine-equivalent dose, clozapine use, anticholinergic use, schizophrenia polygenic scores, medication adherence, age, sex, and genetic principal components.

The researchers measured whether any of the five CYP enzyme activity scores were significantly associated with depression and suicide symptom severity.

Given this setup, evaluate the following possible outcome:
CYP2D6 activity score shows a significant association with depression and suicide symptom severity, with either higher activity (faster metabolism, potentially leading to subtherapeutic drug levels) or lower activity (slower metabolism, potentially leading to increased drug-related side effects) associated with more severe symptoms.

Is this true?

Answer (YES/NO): NO